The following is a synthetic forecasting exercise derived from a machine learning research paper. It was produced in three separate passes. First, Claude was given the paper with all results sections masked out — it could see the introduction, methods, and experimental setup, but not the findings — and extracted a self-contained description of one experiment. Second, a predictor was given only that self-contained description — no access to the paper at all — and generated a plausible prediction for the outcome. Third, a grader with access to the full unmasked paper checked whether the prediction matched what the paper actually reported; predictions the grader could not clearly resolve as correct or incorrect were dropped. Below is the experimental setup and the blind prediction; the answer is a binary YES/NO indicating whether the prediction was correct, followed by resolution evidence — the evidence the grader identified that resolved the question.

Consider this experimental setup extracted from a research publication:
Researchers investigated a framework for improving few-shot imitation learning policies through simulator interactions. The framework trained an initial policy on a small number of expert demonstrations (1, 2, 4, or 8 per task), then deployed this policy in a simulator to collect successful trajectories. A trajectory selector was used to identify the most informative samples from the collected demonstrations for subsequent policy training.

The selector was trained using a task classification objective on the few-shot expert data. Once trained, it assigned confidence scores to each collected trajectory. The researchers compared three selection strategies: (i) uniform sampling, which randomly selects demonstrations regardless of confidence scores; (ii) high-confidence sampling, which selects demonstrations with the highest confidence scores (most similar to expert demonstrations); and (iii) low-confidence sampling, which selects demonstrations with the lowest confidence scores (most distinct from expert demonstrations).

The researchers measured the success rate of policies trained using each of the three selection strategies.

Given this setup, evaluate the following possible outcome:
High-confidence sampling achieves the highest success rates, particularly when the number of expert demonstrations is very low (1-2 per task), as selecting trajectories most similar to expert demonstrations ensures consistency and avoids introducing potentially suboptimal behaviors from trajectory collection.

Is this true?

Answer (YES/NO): NO